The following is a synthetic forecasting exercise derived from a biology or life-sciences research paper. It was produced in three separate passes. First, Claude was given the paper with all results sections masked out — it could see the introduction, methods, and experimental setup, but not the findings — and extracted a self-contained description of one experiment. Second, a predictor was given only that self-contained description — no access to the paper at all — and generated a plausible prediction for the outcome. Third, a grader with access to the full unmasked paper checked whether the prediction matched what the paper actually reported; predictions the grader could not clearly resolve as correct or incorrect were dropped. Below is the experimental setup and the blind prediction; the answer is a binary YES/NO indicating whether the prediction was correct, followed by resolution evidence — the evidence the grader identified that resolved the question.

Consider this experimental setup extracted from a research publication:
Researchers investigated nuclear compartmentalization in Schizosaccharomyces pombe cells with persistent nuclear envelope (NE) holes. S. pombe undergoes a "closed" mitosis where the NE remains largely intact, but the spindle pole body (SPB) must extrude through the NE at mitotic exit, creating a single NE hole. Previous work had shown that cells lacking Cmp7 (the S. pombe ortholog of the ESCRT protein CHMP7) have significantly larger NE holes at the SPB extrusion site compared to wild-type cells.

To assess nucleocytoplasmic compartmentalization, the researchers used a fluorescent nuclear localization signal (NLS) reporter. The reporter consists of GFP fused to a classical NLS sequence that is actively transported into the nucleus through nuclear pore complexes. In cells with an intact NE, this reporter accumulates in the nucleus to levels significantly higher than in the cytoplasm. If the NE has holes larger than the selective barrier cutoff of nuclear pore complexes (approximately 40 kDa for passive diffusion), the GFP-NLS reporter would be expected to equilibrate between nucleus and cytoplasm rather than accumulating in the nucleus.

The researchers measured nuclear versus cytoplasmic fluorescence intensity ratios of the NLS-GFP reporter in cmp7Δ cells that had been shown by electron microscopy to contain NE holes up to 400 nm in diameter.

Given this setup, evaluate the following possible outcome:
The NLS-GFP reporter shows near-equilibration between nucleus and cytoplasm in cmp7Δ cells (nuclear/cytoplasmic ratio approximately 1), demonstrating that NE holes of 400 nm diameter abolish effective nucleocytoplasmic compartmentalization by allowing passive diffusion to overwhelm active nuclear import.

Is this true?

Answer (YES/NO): NO